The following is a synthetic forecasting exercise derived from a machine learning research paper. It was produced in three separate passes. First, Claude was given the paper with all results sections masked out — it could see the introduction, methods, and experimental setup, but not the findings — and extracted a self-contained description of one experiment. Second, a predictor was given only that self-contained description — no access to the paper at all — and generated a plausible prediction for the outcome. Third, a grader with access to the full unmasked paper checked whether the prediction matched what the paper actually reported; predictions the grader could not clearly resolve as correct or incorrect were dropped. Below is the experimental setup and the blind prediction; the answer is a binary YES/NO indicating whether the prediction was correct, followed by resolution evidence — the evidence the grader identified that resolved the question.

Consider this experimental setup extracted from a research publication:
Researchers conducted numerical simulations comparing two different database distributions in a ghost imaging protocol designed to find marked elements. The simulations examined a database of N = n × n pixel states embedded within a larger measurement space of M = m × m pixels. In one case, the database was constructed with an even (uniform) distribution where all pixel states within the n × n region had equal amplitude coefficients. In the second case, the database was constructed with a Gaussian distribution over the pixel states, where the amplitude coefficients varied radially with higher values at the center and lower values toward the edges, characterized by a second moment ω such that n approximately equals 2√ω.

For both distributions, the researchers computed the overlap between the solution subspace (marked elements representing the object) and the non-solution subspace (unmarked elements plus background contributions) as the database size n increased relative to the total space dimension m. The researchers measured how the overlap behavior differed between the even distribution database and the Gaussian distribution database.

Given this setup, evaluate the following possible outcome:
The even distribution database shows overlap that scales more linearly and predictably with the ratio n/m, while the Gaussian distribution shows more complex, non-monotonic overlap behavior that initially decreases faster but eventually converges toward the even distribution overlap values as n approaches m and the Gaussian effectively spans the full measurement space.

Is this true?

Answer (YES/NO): NO